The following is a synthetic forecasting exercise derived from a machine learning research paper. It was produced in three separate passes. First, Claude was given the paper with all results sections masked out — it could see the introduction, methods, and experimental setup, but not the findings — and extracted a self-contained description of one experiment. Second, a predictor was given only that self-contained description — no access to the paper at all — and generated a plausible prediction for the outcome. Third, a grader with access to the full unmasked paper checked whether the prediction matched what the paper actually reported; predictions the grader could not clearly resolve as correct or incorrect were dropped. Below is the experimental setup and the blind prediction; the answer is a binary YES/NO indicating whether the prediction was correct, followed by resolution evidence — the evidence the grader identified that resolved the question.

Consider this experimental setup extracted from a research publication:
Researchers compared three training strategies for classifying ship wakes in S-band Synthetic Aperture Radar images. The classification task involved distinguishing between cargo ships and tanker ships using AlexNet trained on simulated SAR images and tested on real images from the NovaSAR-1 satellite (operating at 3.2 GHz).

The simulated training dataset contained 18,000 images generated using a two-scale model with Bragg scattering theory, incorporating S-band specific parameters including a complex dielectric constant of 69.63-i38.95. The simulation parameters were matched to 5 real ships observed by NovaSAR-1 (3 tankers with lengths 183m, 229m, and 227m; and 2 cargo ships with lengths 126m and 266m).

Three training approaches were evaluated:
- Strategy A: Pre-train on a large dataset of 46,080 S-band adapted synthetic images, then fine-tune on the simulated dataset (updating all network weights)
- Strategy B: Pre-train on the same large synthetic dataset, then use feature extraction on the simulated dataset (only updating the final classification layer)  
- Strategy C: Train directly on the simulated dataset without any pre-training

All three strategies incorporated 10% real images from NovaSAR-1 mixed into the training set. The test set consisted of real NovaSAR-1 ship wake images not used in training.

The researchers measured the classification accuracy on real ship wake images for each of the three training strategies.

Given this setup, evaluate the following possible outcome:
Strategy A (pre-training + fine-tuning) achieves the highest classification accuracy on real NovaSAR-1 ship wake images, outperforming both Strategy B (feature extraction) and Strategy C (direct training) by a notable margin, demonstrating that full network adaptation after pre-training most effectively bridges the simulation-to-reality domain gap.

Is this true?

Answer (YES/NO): NO